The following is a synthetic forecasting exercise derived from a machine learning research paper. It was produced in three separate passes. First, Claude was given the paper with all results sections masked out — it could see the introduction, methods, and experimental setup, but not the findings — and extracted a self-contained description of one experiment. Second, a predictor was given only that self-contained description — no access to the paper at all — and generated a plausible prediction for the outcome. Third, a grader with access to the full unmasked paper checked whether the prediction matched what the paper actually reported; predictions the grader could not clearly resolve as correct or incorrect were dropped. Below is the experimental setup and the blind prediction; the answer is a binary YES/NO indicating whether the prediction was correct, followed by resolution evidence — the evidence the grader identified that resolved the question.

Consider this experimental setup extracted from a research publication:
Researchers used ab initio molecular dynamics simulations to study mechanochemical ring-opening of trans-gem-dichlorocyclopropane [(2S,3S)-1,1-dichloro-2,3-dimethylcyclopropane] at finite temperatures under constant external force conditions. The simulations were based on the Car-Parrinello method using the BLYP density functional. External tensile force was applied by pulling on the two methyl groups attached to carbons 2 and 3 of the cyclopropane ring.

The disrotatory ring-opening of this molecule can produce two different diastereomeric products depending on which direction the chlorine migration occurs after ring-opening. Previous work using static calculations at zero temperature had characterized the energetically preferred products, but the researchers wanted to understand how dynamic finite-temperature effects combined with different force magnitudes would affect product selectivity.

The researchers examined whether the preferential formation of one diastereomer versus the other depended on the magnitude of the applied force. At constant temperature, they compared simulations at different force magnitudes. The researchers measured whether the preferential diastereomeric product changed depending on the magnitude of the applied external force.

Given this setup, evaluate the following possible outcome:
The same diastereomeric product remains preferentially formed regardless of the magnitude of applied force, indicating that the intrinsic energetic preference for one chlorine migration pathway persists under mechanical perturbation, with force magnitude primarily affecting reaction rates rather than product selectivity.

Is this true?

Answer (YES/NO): NO